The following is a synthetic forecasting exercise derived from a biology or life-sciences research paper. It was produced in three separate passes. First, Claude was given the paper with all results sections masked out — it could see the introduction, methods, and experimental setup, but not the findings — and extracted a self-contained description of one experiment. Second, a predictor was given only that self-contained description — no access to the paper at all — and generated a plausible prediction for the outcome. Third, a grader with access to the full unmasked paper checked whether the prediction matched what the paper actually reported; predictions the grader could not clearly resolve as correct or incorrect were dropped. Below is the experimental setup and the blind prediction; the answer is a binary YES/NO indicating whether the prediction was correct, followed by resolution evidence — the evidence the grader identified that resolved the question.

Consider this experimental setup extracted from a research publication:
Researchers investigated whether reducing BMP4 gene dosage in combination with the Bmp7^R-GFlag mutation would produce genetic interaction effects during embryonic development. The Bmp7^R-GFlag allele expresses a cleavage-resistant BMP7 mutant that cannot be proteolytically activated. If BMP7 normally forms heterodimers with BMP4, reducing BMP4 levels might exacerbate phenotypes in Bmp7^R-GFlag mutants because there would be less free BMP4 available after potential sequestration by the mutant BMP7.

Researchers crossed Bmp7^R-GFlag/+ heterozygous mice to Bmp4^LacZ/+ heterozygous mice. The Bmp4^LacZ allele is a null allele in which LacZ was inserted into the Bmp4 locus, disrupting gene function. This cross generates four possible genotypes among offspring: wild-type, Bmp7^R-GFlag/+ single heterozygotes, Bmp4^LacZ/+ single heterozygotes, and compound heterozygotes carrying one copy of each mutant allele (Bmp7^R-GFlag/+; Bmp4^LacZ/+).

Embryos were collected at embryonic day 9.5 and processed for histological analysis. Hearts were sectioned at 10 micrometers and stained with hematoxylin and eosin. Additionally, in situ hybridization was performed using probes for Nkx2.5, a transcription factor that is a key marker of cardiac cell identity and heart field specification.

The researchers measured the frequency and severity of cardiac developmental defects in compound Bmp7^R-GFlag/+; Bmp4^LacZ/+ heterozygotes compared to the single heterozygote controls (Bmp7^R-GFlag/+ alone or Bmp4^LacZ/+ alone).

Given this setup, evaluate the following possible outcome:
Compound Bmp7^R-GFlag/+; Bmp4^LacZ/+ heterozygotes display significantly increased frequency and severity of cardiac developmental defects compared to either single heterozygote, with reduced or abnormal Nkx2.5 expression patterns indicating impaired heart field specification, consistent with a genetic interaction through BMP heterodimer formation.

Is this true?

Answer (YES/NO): NO